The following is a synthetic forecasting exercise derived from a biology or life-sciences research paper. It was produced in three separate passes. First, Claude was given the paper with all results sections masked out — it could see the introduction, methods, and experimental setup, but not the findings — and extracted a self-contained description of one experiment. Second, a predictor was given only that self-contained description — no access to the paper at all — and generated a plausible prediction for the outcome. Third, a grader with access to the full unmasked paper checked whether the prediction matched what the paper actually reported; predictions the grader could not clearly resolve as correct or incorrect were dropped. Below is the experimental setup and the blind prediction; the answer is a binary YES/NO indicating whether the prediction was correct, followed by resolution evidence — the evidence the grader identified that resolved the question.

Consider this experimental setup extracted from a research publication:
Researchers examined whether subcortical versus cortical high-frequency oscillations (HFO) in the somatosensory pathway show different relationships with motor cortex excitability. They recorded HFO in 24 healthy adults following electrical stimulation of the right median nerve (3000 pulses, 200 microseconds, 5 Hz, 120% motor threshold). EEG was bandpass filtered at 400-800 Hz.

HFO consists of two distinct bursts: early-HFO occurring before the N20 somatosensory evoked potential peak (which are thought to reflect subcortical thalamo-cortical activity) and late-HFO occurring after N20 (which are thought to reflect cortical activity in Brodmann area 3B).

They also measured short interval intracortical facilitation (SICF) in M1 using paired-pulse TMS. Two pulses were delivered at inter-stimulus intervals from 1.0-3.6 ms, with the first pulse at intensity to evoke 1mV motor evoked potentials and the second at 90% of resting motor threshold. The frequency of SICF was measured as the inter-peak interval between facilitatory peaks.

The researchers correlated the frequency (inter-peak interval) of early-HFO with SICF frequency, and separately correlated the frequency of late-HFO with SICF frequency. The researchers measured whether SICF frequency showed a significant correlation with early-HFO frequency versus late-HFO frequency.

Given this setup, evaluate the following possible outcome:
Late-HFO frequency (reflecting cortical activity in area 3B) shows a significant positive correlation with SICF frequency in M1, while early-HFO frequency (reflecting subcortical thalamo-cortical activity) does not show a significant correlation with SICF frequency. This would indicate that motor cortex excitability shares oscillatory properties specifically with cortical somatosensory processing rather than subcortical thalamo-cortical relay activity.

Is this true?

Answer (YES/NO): YES